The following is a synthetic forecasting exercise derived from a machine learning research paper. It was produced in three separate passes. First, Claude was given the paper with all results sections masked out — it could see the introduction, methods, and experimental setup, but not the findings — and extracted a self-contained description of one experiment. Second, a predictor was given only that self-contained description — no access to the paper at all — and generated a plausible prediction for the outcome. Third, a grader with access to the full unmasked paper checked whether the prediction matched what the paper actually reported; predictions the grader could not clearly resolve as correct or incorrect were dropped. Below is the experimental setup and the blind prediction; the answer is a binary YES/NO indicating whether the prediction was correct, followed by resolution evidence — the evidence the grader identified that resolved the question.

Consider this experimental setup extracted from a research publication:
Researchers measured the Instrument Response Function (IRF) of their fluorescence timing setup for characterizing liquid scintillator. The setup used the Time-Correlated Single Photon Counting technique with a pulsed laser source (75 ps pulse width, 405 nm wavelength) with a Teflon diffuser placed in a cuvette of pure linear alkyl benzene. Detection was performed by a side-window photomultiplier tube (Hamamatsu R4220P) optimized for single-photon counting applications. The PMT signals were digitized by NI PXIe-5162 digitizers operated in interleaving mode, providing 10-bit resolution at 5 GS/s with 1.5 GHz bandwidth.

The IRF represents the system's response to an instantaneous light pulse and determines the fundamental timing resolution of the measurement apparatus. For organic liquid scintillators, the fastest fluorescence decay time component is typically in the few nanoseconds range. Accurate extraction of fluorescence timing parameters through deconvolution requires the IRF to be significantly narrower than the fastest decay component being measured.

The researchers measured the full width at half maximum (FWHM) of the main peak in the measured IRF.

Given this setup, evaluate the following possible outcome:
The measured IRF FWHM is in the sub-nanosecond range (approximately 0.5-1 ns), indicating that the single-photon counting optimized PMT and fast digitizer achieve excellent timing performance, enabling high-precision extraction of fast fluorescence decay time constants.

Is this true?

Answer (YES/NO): YES